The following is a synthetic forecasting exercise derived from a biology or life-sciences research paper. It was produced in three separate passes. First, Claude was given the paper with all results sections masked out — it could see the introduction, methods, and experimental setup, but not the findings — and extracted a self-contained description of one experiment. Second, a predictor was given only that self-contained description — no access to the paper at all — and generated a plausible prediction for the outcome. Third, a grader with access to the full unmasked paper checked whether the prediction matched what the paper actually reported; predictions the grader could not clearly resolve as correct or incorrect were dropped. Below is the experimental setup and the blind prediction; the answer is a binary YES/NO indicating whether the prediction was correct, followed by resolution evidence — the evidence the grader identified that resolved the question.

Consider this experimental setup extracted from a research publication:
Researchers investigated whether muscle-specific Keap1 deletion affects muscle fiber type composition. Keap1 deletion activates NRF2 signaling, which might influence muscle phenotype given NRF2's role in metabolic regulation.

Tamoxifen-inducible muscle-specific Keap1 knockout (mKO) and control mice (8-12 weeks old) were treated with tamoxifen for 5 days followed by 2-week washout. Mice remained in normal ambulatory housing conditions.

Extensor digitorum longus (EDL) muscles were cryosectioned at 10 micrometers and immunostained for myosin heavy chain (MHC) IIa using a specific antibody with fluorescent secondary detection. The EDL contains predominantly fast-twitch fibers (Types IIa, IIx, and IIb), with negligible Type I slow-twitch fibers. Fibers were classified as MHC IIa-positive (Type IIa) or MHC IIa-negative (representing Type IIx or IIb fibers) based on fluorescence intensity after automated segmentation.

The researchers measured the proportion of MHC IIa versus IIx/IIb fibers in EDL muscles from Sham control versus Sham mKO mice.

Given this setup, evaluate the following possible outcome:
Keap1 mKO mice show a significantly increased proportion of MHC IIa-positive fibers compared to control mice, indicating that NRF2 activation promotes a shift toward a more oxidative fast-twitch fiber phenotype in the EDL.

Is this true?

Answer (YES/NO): NO